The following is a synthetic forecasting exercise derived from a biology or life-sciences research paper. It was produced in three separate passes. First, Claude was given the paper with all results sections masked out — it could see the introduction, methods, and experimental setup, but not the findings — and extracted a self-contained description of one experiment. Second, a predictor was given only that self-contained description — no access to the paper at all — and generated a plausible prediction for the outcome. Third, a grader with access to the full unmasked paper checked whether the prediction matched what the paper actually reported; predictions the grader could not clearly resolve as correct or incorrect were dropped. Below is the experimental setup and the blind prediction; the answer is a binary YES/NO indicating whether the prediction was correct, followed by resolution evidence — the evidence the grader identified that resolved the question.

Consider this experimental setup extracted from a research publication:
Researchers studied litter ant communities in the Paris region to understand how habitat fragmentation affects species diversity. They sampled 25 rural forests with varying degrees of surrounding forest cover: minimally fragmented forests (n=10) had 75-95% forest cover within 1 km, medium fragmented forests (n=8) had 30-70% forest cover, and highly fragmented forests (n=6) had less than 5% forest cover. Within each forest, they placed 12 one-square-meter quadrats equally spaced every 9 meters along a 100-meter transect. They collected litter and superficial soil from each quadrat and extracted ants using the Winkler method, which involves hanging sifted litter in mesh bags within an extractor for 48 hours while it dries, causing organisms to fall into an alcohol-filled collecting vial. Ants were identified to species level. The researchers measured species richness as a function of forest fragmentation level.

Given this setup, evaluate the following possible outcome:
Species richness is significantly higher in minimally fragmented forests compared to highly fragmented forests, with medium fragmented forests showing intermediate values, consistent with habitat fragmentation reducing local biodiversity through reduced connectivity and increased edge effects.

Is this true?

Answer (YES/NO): NO